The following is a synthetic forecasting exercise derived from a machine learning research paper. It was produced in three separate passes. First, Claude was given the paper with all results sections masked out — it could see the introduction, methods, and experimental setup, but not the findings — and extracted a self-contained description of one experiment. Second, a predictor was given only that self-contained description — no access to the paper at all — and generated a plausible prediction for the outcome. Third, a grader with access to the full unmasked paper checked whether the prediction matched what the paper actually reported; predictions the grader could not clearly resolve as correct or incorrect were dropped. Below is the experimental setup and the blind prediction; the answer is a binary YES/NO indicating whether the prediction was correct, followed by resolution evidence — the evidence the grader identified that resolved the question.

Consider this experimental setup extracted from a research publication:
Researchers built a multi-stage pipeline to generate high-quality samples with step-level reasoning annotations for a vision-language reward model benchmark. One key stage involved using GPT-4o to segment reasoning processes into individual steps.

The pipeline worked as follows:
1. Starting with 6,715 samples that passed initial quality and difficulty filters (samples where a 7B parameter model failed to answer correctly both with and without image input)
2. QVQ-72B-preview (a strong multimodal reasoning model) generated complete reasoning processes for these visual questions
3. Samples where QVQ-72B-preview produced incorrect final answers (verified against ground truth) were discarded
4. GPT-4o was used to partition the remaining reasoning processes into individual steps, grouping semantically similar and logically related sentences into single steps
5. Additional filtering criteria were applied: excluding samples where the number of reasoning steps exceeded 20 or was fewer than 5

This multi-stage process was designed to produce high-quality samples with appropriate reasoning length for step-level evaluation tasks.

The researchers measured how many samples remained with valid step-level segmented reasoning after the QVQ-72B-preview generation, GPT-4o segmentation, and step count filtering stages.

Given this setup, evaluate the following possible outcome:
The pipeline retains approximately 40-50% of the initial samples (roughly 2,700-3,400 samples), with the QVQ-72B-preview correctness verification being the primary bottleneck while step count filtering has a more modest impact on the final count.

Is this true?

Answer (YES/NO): NO